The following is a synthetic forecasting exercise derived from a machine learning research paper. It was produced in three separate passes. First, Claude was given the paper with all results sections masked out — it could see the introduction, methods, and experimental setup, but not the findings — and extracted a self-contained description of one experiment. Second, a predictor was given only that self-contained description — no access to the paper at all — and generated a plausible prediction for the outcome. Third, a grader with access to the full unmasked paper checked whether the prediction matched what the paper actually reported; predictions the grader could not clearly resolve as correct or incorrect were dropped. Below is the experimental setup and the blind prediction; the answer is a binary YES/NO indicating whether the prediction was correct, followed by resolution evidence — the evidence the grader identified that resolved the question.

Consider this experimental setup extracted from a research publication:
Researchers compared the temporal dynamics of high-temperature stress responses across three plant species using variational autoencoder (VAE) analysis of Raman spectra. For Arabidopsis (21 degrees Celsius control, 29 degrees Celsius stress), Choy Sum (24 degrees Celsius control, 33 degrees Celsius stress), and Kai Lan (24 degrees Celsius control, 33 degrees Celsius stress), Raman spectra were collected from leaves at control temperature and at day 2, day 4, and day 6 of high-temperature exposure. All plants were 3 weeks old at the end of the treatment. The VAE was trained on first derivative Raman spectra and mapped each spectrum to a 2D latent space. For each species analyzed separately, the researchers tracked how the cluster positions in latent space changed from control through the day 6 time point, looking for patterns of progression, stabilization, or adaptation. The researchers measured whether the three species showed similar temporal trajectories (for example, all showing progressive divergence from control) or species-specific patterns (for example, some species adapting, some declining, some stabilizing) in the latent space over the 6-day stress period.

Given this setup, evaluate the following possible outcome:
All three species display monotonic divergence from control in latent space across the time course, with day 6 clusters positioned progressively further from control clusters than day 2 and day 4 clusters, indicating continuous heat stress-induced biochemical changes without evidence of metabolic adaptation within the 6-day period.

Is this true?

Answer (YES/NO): NO